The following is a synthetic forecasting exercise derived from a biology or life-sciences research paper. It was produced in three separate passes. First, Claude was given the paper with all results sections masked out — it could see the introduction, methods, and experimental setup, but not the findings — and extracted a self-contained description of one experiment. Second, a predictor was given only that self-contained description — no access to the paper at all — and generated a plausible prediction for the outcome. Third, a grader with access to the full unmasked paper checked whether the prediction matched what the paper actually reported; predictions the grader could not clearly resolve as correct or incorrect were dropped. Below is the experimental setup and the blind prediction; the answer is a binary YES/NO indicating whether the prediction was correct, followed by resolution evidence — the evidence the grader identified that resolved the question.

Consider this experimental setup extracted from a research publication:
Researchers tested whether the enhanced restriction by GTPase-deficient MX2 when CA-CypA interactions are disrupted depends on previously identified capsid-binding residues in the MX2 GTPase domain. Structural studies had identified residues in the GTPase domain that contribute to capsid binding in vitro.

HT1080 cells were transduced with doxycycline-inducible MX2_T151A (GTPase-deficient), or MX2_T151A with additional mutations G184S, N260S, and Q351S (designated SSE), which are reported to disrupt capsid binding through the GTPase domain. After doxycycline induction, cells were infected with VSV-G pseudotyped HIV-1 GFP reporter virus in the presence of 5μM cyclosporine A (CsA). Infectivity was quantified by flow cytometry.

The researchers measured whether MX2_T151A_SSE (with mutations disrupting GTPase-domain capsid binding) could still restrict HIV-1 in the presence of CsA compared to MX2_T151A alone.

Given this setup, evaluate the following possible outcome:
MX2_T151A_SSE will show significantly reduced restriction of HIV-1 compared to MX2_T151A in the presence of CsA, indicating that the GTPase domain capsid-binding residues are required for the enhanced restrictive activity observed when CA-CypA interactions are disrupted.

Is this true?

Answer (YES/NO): NO